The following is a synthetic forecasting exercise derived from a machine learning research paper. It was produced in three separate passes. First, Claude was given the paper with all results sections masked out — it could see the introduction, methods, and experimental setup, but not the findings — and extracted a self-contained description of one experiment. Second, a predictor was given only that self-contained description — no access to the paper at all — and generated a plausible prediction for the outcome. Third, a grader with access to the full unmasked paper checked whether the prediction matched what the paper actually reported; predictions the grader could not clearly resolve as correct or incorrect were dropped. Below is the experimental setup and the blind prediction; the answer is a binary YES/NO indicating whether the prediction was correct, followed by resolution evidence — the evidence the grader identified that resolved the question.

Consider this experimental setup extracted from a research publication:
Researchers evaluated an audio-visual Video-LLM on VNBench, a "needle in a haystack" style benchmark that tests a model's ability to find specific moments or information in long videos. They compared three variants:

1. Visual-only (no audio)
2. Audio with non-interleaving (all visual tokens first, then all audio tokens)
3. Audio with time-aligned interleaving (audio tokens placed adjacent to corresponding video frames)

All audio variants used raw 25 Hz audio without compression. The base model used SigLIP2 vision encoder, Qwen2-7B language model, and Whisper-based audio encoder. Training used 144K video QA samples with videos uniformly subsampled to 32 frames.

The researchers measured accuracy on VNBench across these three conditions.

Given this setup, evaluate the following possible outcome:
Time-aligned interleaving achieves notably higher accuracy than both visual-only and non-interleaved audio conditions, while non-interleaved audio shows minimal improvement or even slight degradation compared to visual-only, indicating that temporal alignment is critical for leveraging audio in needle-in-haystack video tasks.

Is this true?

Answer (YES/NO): NO